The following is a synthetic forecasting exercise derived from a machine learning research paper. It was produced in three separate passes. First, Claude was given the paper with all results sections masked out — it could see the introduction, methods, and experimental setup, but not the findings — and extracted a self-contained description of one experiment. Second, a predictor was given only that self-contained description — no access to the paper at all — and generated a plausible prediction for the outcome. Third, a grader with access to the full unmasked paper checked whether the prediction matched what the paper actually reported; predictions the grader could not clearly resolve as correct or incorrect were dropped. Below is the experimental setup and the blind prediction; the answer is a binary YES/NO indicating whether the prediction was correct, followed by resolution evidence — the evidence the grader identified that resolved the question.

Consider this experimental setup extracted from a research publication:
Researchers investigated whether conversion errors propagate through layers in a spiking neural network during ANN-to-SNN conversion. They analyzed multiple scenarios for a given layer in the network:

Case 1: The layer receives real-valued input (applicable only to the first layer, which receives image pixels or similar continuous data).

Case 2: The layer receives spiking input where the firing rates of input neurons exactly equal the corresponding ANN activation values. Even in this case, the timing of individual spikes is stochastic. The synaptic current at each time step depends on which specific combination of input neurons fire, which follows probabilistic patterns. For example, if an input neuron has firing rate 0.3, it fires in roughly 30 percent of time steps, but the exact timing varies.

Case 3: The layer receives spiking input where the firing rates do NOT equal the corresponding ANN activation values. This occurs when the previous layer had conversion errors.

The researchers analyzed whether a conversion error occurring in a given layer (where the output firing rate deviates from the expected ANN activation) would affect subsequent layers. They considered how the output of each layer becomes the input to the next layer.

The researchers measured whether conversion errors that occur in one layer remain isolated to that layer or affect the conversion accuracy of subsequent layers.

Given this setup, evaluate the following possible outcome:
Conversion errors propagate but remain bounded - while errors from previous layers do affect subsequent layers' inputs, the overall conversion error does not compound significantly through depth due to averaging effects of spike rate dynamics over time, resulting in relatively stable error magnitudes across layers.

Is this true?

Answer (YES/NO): NO